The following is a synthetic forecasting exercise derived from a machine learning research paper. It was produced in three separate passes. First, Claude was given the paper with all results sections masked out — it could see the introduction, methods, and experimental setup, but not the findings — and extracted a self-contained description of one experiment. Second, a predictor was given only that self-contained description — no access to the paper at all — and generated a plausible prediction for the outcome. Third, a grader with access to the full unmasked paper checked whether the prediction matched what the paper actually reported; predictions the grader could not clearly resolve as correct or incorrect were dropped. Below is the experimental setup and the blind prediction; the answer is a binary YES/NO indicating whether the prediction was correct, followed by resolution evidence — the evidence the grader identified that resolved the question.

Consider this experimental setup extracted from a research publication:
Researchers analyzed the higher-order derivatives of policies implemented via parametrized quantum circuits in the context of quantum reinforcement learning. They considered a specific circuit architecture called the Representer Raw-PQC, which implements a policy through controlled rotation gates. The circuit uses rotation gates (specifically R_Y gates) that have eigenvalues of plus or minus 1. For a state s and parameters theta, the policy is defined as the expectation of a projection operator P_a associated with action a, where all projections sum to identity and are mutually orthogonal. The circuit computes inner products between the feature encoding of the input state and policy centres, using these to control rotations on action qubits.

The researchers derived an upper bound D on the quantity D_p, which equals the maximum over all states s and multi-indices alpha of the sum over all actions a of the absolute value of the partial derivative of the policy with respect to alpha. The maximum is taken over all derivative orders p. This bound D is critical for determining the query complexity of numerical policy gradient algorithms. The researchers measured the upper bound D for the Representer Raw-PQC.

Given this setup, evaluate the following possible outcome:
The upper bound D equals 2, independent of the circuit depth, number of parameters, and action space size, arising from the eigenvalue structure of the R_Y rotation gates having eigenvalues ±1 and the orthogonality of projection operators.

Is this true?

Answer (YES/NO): NO